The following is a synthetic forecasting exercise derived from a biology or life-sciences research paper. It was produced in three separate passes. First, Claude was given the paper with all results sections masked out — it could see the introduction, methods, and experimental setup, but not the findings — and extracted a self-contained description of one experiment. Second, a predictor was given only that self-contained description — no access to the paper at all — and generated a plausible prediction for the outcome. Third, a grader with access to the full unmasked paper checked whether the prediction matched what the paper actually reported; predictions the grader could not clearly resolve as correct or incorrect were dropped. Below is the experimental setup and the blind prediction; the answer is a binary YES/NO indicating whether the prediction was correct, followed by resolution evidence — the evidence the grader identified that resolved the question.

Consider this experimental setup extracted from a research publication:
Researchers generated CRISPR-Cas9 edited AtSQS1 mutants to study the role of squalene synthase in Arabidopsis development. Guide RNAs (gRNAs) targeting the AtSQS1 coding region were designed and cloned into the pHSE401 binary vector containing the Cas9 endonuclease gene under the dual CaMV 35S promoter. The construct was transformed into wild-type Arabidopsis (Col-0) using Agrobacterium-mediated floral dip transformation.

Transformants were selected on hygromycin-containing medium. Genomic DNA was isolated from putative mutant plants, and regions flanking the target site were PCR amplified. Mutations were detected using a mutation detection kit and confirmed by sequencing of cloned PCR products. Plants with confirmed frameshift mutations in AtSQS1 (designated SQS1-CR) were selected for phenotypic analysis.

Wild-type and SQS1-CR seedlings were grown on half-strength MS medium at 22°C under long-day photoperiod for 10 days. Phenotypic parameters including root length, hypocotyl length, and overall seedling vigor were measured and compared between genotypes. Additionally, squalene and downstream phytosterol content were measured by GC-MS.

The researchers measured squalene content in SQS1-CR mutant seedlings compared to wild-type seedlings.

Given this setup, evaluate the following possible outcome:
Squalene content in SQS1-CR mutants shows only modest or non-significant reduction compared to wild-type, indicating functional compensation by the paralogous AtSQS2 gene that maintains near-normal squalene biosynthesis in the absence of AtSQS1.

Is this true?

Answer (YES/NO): NO